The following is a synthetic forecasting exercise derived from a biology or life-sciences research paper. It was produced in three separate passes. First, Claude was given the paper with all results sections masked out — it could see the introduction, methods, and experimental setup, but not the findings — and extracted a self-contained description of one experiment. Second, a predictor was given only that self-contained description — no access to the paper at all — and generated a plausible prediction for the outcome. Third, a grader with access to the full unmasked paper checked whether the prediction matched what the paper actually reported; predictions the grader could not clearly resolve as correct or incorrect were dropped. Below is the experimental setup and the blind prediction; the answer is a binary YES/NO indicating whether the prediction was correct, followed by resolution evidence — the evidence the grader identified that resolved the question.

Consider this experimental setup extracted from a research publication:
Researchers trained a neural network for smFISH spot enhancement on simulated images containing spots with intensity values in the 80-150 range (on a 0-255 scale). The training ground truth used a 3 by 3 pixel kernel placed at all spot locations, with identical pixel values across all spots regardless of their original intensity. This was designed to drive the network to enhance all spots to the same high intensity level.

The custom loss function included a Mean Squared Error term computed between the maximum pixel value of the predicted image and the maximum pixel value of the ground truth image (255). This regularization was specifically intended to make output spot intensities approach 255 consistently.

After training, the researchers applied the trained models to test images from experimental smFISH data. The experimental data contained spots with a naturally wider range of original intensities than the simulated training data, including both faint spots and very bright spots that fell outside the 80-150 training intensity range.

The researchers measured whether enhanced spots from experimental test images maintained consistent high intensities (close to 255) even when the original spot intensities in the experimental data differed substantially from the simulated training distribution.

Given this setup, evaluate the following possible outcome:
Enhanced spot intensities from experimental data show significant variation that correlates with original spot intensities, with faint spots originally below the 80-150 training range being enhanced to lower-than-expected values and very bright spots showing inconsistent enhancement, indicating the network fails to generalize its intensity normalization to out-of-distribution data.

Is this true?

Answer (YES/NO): NO